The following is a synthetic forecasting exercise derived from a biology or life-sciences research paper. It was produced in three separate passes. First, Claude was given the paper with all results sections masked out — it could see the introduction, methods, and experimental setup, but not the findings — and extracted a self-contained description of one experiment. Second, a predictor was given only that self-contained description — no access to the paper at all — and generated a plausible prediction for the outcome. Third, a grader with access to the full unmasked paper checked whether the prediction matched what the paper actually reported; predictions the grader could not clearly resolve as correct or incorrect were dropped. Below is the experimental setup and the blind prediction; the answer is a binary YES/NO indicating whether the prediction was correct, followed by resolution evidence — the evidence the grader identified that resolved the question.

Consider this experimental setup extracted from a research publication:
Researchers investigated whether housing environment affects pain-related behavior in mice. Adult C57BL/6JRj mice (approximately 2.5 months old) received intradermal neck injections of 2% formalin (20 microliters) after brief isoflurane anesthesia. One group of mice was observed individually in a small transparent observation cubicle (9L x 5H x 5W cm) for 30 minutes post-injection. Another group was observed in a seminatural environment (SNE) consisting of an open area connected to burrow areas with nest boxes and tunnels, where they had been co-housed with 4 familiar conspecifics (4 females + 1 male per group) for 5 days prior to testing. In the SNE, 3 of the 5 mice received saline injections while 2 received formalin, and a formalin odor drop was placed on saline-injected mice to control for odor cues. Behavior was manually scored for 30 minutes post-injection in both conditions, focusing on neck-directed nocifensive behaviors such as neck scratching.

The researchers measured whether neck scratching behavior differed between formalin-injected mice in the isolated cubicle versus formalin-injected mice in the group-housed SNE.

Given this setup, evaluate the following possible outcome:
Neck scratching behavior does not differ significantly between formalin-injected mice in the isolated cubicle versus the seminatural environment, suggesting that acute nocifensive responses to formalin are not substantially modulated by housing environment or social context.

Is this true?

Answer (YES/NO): NO